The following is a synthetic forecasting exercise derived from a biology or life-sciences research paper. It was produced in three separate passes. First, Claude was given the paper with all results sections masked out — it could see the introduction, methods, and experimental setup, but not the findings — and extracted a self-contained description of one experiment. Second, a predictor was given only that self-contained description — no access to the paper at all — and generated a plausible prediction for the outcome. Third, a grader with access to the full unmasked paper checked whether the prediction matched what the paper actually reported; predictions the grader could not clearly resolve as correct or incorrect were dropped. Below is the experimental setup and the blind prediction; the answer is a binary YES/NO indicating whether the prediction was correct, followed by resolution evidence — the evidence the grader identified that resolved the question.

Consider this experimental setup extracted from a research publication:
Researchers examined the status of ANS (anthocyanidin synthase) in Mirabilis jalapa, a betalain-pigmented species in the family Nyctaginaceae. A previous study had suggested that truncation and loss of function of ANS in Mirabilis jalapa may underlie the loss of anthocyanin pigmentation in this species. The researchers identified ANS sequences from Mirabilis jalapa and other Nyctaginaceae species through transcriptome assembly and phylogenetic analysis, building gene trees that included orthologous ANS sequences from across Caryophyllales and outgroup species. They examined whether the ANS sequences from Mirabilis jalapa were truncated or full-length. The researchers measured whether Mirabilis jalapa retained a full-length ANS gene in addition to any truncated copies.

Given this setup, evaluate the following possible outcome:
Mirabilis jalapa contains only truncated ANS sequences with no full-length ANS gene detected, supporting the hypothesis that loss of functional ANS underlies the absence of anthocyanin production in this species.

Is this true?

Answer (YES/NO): NO